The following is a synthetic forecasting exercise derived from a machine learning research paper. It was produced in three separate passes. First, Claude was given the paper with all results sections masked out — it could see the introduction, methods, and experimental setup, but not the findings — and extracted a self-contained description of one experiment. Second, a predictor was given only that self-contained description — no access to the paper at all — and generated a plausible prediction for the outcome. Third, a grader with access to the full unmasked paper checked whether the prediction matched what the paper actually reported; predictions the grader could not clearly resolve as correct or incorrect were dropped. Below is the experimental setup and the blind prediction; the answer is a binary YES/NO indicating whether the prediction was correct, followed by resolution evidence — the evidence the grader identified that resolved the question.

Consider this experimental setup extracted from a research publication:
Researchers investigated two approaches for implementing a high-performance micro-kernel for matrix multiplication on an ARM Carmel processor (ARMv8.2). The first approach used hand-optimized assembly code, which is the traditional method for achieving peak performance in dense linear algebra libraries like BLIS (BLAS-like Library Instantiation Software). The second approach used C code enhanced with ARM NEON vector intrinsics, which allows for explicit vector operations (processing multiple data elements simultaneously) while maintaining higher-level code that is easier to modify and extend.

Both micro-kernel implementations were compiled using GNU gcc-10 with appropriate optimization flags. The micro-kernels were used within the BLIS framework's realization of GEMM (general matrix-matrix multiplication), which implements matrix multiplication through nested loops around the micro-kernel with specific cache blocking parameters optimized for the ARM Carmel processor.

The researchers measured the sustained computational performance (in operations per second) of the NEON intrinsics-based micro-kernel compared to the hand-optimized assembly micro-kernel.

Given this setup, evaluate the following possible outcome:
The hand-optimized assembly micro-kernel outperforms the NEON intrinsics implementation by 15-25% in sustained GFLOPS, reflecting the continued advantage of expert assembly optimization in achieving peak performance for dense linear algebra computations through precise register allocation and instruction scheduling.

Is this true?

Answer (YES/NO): NO